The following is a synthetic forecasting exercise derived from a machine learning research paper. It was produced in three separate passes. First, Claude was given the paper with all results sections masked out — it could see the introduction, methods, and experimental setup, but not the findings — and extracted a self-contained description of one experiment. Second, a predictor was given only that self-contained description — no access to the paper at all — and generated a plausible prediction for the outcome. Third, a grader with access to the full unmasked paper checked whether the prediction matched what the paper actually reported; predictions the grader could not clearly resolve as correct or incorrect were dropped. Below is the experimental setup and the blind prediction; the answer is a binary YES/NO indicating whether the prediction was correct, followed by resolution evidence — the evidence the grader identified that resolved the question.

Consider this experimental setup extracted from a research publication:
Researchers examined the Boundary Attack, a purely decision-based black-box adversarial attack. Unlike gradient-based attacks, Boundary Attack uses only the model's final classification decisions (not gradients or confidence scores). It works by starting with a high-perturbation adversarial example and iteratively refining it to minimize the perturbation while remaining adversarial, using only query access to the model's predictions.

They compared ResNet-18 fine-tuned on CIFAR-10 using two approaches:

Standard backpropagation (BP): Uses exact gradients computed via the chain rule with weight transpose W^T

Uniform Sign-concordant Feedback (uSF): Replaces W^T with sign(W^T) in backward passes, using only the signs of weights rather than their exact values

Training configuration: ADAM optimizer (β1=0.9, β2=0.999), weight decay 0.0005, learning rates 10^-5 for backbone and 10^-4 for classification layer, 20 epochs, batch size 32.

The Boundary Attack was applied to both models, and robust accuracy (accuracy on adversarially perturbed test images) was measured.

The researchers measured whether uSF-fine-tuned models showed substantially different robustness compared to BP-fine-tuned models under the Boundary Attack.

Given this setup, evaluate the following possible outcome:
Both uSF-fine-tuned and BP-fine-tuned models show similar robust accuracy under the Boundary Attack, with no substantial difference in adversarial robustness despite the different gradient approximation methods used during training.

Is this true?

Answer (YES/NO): YES